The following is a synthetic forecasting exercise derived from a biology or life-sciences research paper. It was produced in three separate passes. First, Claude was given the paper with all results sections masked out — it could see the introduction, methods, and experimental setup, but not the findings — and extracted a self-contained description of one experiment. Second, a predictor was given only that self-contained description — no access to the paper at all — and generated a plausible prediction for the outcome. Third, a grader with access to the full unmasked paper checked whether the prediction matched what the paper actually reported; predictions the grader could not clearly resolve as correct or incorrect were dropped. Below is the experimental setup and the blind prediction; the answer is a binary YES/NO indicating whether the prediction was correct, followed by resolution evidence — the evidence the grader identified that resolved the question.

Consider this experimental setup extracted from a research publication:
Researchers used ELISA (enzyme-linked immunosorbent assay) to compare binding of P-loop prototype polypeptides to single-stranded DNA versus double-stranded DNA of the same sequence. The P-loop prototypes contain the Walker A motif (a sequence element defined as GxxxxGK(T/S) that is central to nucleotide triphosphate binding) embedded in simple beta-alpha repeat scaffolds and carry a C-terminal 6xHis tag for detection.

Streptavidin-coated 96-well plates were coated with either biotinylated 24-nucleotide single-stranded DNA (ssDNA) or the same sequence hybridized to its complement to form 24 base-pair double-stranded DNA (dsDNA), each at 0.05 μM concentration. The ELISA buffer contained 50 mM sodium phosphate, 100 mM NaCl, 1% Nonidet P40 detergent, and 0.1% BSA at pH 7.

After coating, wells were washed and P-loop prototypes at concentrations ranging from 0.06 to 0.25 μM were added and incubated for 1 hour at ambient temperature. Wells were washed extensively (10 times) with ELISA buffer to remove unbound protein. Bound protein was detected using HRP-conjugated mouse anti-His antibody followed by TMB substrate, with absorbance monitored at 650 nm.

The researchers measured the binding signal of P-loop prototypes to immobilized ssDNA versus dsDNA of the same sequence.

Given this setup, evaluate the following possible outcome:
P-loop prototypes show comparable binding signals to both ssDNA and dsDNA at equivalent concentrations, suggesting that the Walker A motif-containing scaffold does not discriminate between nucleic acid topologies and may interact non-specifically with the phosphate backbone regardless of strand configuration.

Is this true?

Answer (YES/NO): NO